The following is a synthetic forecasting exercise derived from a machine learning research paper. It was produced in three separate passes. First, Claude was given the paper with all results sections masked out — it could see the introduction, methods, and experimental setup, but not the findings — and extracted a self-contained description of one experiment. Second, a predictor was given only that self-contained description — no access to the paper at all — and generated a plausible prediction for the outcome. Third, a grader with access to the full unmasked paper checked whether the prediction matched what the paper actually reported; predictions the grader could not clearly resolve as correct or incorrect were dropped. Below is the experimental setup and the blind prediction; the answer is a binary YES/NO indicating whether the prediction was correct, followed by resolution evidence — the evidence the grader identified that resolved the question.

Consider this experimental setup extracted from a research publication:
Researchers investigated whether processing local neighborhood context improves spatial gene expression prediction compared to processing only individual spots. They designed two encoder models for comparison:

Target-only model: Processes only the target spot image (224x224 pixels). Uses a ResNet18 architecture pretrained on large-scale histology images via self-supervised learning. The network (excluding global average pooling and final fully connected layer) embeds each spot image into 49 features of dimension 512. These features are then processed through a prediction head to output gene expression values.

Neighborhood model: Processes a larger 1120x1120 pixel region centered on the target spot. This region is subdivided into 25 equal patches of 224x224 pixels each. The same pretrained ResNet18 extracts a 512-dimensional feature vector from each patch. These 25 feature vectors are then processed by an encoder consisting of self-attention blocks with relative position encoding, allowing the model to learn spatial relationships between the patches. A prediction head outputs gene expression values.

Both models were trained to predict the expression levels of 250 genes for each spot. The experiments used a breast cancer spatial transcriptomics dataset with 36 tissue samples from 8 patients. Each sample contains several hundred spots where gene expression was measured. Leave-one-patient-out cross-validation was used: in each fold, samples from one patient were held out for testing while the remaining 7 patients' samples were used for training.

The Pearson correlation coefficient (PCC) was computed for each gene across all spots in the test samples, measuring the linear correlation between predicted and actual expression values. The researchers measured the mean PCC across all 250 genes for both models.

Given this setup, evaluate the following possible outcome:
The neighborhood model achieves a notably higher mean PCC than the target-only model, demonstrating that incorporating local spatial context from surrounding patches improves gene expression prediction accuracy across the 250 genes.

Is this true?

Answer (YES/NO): YES